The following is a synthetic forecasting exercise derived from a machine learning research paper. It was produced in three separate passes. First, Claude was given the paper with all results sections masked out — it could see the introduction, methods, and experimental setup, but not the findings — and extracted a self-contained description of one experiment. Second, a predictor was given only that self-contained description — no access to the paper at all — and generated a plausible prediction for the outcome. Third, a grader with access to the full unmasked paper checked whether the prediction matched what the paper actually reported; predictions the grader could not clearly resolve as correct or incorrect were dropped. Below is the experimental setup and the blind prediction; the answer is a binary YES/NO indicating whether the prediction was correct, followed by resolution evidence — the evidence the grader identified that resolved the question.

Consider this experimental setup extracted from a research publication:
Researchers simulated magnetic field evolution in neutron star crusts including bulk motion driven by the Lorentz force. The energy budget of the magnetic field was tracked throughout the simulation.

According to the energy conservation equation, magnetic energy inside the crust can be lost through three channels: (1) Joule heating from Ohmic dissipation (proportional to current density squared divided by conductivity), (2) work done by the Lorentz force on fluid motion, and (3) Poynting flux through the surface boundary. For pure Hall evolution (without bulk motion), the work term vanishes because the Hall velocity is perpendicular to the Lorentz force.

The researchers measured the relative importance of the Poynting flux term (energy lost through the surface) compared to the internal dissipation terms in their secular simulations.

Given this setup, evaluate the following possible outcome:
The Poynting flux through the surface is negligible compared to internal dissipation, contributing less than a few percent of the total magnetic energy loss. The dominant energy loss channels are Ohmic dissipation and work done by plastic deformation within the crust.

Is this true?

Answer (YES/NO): YES